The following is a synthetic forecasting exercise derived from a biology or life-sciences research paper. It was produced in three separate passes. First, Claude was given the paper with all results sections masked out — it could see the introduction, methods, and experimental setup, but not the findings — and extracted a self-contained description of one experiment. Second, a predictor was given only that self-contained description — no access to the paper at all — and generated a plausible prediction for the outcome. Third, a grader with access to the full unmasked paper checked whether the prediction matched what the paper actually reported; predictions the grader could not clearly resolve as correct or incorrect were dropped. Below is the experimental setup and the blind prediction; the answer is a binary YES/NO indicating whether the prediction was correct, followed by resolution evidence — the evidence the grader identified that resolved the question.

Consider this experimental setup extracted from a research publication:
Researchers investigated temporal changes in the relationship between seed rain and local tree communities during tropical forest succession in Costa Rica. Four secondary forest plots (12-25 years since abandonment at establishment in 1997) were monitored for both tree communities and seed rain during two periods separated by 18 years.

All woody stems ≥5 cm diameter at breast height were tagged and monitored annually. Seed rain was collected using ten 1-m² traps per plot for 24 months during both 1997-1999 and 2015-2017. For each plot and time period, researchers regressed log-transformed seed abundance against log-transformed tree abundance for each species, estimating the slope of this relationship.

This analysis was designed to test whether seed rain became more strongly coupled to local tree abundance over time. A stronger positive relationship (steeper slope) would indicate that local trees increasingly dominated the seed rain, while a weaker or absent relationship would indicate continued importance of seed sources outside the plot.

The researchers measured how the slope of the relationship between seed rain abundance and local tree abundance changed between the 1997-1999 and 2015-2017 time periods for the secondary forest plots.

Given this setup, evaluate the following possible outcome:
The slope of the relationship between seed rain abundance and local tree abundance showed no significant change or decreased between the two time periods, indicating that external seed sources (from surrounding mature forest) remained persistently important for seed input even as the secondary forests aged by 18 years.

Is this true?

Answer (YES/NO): NO